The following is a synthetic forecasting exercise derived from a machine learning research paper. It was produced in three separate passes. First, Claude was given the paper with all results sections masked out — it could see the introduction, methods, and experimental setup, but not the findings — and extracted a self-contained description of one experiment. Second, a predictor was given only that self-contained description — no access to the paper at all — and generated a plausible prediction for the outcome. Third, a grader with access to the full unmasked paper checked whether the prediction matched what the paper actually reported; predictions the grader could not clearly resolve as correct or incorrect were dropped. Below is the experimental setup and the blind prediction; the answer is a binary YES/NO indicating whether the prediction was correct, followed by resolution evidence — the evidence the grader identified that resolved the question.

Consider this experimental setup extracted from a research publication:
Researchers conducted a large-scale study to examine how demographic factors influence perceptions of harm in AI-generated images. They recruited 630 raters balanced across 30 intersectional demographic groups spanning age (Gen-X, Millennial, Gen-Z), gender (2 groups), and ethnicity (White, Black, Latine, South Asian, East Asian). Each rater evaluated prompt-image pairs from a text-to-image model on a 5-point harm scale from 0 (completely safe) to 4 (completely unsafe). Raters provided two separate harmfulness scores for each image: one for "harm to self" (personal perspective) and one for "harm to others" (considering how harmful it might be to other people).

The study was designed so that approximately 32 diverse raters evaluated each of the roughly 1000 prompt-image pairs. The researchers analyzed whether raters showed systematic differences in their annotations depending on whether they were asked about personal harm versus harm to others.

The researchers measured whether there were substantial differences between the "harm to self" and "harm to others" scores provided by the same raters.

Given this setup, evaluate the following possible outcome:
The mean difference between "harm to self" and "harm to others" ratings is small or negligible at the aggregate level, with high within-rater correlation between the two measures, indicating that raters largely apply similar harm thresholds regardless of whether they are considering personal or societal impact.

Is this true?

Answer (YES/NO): NO